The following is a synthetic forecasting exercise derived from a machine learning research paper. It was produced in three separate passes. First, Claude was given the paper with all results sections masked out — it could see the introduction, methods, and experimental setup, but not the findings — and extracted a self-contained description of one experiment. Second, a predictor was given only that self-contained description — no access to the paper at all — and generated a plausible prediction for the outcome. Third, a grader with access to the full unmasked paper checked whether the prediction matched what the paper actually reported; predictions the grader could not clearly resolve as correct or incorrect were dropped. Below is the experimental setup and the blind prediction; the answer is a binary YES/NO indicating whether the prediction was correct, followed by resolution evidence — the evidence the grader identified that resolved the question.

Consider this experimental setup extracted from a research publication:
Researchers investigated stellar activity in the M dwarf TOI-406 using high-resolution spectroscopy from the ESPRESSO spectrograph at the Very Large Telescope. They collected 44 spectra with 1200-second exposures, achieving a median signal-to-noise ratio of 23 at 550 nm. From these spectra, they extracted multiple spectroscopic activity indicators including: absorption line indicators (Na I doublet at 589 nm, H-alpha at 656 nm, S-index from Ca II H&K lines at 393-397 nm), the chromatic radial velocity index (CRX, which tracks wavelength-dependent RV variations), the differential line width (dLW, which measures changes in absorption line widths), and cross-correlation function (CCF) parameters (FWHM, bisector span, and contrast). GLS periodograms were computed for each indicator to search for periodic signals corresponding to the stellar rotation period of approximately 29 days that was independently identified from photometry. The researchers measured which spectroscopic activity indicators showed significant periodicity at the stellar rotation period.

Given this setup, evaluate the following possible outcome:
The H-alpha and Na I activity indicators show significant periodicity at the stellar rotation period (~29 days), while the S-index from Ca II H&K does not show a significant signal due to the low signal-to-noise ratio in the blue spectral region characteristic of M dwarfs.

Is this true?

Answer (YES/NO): NO